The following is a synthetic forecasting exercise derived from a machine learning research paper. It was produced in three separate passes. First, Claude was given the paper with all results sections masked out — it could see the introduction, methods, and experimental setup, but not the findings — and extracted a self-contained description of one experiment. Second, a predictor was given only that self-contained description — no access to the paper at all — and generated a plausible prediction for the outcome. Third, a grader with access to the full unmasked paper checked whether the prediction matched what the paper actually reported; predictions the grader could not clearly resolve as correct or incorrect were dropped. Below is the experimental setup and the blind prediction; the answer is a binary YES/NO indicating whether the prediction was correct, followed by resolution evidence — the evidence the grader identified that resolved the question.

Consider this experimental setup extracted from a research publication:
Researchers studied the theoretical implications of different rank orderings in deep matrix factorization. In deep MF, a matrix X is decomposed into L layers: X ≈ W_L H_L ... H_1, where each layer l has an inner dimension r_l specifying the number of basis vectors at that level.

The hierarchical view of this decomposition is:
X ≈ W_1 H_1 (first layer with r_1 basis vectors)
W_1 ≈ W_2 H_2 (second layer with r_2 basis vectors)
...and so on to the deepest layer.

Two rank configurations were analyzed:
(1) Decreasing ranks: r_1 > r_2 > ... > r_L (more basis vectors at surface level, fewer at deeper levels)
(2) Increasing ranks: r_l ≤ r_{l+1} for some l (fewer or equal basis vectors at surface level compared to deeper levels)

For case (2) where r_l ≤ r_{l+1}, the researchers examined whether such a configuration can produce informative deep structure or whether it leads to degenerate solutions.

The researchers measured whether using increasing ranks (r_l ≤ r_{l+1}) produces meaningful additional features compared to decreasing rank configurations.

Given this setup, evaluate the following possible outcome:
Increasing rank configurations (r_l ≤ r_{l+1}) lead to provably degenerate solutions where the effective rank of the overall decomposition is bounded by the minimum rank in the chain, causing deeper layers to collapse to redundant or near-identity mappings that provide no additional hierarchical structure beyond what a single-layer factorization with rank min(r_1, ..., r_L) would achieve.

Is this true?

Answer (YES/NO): YES